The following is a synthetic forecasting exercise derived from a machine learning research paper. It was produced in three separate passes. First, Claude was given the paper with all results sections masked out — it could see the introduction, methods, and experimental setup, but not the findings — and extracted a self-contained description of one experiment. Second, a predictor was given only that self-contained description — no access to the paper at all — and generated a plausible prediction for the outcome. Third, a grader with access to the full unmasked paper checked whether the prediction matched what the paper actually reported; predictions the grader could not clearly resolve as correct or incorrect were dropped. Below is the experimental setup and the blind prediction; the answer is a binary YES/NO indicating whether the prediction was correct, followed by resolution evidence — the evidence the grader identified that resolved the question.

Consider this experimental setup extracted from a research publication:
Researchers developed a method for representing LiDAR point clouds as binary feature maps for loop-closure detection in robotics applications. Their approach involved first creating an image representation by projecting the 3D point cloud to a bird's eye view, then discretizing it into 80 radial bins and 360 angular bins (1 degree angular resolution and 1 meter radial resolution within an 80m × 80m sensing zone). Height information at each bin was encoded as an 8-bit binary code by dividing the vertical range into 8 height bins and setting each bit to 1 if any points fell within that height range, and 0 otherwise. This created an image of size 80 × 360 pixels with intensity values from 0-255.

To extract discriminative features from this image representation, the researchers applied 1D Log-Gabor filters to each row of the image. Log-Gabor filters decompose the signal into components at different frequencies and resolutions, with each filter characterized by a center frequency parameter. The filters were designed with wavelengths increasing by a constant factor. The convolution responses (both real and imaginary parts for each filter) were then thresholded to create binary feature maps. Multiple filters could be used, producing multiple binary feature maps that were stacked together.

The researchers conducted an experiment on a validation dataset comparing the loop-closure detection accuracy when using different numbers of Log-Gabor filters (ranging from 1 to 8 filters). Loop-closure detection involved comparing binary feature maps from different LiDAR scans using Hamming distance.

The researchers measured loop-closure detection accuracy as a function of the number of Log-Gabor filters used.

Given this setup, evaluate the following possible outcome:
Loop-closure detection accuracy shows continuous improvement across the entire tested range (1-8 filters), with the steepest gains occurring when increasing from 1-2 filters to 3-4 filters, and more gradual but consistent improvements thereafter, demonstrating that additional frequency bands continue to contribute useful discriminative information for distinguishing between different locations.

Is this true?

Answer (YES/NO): NO